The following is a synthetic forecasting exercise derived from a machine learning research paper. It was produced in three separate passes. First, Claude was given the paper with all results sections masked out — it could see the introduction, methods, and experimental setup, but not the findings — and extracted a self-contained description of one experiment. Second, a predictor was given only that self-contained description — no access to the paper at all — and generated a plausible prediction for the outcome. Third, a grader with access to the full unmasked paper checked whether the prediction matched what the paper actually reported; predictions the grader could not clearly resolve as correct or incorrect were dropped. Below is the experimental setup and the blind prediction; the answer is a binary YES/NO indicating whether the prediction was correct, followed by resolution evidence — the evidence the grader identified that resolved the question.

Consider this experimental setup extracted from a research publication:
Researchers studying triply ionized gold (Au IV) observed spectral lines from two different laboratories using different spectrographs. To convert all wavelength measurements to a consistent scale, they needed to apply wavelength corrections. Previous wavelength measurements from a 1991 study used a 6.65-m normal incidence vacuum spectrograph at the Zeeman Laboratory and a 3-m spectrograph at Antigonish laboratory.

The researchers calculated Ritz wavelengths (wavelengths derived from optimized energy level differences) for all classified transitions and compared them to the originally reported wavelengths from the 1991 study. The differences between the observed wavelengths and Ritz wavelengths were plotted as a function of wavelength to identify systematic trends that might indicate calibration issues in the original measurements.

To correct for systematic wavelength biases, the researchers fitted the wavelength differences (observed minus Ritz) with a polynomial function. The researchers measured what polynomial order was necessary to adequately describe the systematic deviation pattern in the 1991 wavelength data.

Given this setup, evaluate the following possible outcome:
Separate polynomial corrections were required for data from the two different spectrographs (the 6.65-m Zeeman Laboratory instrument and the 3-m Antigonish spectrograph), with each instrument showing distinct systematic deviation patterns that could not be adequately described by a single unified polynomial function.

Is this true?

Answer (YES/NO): NO